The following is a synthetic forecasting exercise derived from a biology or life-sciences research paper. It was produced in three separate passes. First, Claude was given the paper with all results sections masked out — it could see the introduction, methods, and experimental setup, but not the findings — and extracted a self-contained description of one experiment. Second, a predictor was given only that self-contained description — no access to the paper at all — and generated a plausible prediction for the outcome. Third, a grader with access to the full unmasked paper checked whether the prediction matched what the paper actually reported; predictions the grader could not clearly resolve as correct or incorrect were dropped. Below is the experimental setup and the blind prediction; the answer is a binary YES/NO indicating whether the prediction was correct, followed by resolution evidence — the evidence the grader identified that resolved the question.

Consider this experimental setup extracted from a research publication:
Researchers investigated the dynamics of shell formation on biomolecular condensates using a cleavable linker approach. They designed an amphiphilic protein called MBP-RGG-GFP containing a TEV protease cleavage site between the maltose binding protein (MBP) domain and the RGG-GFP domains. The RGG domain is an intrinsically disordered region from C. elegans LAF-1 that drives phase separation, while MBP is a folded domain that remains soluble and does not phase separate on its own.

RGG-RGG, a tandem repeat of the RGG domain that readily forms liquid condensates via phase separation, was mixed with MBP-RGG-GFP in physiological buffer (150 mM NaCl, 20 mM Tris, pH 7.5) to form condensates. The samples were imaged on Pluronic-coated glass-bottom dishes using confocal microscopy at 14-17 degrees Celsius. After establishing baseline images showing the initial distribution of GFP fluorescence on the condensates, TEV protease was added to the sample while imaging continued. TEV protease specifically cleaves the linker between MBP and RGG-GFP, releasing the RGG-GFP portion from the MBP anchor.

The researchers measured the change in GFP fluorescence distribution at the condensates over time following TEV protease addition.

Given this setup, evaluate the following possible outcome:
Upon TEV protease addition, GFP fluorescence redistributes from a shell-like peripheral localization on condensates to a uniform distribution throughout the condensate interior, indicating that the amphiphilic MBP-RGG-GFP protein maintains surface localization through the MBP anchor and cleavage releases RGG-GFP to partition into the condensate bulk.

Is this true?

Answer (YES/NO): YES